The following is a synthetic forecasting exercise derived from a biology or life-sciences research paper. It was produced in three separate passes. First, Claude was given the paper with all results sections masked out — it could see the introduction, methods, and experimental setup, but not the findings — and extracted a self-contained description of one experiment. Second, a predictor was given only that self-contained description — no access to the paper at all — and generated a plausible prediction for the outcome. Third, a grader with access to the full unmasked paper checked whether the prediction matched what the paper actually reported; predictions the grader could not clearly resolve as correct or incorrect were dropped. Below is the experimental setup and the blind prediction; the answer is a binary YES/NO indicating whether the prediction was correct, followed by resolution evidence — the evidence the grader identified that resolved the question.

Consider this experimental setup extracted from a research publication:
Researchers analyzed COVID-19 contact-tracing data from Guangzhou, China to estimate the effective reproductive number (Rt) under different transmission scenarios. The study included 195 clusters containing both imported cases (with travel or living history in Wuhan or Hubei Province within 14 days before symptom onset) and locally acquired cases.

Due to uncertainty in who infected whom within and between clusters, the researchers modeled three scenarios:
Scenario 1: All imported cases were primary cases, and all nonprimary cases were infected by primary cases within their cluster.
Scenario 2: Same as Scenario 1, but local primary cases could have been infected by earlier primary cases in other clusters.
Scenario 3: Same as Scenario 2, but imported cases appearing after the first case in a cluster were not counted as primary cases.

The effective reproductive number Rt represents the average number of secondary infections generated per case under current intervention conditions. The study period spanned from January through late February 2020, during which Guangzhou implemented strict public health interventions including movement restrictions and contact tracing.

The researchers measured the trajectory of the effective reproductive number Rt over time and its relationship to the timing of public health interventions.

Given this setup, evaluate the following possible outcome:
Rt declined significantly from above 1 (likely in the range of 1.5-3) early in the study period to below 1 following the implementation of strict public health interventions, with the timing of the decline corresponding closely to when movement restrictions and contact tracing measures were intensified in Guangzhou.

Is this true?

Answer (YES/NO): NO